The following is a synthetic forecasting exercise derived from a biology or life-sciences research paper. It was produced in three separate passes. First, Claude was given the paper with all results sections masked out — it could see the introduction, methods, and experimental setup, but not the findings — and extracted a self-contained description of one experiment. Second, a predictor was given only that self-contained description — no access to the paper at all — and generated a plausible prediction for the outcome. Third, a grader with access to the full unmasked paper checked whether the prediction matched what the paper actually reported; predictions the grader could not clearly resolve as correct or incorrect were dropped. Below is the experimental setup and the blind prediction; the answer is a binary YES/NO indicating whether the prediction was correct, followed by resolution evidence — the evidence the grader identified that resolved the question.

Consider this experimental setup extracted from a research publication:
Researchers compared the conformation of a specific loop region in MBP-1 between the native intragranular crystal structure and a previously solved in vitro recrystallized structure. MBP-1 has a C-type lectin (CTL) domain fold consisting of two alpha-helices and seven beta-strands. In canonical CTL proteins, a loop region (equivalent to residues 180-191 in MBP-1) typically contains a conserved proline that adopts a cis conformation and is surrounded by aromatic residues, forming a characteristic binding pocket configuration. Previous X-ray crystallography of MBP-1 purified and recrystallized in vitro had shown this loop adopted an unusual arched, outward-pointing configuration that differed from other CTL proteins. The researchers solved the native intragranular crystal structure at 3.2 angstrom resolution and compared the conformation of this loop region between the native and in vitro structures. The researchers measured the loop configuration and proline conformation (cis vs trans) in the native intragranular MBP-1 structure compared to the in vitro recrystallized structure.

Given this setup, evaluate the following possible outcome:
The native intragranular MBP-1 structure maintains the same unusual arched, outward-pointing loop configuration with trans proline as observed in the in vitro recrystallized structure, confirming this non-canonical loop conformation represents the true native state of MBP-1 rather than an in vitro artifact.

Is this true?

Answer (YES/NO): NO